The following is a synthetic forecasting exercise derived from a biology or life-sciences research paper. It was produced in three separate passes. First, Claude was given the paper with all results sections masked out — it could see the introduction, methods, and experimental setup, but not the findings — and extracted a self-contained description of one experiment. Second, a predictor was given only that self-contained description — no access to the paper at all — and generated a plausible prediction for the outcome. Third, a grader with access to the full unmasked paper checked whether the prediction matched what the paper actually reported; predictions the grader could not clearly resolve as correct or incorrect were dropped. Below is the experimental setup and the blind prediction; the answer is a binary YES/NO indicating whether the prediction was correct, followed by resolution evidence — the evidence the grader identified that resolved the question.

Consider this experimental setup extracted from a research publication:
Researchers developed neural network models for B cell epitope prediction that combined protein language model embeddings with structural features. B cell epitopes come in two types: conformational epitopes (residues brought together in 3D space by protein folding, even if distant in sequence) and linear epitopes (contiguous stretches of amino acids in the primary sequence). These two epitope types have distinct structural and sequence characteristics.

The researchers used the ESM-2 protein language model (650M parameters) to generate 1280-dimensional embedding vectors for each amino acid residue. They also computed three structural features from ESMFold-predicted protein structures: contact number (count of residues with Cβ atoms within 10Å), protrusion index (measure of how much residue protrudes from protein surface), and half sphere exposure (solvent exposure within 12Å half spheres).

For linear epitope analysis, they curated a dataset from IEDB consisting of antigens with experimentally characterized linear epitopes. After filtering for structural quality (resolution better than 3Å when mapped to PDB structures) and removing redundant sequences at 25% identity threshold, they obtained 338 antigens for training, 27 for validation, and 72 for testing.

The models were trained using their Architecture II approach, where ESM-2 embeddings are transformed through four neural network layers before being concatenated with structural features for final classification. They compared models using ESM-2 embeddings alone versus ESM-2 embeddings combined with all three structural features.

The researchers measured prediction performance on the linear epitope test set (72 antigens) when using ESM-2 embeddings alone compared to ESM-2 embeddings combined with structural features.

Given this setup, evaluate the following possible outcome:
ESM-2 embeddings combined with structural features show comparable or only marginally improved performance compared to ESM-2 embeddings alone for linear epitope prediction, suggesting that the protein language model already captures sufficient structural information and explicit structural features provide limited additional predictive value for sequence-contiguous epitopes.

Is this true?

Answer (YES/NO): NO